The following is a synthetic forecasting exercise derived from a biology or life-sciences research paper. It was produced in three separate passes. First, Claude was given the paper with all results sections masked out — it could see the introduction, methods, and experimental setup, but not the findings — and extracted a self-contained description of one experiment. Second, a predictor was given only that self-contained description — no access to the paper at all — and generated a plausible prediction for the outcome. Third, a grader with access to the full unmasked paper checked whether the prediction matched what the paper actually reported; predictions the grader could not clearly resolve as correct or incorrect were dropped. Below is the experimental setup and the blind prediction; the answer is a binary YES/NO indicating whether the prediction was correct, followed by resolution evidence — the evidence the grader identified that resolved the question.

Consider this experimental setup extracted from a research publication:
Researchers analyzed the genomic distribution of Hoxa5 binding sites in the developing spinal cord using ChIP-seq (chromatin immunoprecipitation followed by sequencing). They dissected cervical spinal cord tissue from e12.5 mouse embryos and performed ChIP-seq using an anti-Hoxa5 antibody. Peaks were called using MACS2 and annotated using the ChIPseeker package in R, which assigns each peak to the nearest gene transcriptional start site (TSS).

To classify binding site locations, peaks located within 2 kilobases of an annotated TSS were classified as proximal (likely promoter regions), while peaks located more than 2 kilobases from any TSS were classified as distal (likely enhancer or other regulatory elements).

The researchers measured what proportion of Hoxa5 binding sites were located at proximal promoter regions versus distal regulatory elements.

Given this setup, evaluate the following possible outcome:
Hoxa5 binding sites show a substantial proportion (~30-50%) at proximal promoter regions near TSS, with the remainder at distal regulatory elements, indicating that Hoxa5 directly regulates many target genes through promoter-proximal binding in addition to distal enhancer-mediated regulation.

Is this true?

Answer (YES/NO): NO